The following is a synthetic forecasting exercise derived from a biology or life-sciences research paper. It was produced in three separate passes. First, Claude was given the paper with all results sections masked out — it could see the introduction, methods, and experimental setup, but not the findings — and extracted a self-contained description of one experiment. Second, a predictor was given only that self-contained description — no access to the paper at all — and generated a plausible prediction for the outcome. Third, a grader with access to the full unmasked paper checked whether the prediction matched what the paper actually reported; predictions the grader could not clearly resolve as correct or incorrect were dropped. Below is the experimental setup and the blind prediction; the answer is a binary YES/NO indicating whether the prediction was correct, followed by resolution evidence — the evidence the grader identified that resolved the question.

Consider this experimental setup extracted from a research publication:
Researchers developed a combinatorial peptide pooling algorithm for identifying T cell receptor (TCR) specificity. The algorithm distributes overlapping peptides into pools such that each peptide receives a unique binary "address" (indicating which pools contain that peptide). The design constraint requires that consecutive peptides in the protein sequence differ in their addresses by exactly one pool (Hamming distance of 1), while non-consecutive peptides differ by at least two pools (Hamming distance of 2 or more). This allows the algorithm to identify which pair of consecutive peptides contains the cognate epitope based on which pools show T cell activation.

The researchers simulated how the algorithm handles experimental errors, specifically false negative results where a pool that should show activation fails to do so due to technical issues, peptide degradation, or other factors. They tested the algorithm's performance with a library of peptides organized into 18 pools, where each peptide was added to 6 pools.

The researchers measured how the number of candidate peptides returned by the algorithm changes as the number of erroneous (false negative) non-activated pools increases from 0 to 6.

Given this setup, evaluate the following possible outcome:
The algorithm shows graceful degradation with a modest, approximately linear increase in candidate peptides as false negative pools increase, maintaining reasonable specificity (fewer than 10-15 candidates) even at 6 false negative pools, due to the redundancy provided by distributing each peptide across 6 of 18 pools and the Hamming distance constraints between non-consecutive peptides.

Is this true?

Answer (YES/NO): NO